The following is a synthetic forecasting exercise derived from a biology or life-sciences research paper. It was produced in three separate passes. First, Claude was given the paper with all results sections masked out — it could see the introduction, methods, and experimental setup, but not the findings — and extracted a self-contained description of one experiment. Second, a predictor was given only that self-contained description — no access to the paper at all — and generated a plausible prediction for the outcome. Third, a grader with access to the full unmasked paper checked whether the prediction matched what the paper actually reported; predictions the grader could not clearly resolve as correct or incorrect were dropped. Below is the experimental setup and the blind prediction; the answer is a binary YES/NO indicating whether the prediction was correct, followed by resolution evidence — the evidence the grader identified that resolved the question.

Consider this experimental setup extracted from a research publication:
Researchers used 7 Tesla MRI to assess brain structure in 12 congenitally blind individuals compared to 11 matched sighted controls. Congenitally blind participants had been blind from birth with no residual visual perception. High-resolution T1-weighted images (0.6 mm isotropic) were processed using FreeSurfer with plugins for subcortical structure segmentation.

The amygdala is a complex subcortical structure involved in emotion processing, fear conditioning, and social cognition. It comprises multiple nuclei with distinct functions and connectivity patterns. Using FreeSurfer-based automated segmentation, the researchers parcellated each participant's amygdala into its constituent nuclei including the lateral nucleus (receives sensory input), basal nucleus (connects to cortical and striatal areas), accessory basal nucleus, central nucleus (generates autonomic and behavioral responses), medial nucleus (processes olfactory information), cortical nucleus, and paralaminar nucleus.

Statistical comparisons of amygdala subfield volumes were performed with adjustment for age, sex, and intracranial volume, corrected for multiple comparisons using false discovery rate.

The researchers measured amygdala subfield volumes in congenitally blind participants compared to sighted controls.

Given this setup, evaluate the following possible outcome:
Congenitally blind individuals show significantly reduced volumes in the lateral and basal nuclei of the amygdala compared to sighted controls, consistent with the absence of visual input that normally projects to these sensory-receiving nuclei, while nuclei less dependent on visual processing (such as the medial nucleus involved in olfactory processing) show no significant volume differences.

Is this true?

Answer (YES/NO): NO